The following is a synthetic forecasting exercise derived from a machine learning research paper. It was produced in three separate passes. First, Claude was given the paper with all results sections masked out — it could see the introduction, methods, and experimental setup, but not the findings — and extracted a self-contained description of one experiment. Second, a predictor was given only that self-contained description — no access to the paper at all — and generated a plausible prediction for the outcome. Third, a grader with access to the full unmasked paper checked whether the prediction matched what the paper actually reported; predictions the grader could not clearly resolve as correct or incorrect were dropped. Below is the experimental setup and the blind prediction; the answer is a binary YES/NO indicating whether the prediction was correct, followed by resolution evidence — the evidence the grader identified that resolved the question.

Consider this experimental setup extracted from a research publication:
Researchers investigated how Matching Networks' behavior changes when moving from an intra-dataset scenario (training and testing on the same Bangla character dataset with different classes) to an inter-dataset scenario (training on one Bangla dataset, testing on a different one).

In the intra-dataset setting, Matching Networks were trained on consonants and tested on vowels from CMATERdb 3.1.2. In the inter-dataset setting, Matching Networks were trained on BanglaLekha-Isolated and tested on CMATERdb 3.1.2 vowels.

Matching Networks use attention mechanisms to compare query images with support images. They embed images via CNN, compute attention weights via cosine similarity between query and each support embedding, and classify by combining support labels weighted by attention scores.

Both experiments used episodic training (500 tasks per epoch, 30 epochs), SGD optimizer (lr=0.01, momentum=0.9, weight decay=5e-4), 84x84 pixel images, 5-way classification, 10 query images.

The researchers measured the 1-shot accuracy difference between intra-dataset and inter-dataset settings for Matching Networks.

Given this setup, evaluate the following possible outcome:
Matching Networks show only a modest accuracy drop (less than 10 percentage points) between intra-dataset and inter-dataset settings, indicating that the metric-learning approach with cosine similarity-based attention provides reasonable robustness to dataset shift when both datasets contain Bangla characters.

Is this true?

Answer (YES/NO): NO